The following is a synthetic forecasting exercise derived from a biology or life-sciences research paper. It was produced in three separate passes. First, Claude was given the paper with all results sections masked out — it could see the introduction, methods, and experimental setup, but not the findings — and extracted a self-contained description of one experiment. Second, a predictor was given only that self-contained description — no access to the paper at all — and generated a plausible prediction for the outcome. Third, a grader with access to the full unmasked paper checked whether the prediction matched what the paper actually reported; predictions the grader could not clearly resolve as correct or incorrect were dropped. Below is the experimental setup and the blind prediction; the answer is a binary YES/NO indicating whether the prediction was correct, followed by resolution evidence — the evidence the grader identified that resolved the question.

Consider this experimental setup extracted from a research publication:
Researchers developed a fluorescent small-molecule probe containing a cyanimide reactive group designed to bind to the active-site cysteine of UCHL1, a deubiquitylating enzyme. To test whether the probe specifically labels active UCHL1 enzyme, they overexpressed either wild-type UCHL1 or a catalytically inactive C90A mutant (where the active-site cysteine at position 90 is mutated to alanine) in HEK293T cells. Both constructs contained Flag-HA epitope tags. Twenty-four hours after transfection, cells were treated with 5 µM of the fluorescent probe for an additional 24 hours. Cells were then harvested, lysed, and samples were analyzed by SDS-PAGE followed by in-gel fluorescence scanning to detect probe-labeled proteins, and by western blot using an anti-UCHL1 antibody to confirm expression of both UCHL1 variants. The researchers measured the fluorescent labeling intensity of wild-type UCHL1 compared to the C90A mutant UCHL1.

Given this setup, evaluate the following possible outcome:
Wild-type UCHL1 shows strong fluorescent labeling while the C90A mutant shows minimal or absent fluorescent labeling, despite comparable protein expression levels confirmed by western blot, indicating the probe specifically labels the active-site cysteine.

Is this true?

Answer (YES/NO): YES